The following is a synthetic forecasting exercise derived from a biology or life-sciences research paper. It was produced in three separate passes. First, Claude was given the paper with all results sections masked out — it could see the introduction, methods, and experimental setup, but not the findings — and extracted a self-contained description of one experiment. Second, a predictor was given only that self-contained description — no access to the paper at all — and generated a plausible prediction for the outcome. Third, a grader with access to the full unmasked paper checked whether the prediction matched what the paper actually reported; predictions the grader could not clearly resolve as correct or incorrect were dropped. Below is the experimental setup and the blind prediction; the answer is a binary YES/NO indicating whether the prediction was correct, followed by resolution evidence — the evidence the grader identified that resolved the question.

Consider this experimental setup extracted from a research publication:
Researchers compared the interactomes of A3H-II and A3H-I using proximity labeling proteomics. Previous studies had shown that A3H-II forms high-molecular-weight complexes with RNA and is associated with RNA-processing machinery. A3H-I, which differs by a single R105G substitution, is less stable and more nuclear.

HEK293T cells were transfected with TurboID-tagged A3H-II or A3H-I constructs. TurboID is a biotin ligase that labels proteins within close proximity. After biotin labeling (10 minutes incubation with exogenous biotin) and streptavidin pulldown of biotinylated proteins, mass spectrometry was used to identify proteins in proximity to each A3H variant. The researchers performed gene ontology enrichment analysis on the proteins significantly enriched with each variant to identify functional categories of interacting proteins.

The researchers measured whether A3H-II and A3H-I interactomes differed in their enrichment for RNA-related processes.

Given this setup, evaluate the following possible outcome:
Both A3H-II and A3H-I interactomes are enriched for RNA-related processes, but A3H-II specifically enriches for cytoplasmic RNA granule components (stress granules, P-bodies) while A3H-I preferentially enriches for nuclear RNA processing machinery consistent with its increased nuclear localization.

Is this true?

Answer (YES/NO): NO